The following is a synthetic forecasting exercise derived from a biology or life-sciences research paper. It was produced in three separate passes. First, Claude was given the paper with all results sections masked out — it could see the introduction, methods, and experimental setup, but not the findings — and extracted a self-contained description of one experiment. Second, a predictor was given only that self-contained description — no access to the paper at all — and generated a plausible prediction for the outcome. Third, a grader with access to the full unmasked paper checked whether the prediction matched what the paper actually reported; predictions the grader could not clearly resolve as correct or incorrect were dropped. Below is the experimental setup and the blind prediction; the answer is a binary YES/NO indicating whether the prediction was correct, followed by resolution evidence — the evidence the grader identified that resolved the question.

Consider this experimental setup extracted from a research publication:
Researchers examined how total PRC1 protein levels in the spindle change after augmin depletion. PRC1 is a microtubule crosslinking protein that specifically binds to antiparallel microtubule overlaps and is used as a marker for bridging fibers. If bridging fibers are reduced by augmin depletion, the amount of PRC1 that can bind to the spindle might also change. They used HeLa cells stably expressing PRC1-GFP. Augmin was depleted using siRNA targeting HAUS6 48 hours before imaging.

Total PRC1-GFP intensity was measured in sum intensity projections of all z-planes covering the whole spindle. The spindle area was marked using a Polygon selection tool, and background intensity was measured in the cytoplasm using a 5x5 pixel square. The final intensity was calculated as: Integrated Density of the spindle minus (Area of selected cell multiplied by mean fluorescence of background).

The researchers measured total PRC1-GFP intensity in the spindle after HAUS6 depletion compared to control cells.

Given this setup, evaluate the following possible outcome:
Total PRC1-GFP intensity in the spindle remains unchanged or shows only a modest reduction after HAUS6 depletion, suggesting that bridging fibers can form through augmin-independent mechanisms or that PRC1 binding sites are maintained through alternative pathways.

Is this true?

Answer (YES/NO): YES